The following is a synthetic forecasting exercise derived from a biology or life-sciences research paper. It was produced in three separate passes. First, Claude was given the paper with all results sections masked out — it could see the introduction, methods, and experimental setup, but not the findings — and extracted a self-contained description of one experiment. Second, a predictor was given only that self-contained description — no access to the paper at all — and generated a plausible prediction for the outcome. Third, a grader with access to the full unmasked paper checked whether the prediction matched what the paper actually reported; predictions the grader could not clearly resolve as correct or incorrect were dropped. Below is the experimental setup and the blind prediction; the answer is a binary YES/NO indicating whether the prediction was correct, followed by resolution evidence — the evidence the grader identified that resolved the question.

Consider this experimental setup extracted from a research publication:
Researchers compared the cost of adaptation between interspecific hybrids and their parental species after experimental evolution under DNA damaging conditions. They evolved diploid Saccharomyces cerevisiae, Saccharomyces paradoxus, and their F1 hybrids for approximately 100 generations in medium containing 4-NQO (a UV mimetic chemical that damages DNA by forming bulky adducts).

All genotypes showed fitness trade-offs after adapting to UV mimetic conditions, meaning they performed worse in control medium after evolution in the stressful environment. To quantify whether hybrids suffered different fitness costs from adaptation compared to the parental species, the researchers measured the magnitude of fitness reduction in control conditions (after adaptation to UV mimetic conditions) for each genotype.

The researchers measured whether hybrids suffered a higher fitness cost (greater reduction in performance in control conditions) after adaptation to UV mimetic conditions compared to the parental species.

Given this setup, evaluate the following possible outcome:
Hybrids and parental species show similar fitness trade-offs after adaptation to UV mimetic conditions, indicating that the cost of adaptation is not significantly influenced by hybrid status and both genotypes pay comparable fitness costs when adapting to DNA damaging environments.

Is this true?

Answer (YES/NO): YES